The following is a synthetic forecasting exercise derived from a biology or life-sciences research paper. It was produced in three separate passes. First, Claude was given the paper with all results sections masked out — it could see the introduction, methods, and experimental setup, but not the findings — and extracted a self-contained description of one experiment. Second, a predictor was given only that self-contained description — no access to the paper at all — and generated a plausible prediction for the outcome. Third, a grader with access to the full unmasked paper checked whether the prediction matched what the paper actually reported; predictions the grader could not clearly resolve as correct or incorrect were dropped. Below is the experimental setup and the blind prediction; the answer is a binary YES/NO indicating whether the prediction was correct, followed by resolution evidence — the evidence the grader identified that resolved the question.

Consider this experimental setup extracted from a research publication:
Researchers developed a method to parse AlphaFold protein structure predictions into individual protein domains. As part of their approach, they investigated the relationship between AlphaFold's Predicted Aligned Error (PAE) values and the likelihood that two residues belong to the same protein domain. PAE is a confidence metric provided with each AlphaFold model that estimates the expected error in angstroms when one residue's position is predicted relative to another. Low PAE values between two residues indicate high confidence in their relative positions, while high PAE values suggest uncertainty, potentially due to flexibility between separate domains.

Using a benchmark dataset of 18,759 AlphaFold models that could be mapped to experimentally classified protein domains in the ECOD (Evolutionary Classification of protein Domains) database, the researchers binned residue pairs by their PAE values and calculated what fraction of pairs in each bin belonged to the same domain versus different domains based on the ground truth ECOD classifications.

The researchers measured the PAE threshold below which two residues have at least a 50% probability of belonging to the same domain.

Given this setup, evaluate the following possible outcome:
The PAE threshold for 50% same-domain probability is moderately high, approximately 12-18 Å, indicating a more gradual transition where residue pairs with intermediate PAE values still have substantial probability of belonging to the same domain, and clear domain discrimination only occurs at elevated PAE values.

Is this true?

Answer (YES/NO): NO